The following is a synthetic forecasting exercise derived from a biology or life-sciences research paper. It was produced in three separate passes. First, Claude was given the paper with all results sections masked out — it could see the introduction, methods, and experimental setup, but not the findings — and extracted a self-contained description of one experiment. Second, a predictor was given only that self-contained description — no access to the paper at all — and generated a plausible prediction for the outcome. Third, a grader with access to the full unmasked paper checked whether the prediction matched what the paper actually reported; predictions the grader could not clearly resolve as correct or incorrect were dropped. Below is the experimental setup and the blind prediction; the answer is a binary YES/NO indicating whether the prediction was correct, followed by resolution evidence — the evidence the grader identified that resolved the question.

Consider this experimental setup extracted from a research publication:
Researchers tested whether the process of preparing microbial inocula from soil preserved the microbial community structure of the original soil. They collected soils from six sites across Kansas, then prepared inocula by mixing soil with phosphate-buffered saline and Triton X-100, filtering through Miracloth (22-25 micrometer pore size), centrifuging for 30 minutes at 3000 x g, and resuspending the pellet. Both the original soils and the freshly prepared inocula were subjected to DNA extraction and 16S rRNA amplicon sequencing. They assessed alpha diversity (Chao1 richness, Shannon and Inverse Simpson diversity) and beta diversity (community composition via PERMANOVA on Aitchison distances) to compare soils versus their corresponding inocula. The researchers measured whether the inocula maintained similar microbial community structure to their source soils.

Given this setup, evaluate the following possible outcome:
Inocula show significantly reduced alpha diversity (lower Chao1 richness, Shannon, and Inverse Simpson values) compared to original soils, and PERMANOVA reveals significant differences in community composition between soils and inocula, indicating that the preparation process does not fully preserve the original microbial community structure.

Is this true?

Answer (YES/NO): NO